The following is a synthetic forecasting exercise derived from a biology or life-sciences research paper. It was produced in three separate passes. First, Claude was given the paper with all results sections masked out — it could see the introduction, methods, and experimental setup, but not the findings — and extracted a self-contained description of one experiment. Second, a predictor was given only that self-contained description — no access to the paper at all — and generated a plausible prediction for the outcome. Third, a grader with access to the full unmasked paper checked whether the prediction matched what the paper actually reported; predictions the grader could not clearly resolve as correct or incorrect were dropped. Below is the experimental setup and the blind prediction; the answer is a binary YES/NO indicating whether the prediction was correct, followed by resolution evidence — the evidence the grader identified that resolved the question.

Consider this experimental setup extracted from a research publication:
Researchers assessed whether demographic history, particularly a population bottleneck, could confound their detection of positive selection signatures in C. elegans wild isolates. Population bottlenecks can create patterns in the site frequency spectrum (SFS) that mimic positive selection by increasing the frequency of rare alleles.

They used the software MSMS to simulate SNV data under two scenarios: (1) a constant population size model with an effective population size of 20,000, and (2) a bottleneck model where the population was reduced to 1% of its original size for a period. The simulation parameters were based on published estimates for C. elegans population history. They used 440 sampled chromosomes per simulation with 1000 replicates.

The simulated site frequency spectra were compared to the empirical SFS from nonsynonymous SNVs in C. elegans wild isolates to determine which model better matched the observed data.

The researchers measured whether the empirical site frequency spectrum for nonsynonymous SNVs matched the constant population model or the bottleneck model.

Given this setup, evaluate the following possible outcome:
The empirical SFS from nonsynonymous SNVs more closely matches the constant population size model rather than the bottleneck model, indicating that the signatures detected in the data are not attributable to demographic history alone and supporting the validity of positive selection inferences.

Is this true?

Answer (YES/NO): YES